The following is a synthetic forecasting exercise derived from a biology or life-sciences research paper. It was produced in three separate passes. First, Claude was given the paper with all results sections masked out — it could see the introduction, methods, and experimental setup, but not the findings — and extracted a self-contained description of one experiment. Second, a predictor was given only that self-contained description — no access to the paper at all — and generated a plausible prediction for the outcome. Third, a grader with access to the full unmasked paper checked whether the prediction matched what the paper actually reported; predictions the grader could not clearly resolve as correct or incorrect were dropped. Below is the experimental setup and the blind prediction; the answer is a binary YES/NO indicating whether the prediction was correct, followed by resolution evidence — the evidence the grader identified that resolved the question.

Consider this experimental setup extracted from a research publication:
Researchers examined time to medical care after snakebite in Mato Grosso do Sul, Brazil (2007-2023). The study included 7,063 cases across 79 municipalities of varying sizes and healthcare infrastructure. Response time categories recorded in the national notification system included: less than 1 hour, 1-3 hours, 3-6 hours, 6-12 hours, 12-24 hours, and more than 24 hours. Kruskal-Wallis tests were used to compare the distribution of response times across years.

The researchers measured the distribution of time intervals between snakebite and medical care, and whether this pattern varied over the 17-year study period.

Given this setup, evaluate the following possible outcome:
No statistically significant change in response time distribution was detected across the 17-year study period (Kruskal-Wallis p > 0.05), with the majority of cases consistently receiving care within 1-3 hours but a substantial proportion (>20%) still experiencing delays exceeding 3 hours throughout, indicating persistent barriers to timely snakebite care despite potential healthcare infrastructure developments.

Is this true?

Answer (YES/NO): NO